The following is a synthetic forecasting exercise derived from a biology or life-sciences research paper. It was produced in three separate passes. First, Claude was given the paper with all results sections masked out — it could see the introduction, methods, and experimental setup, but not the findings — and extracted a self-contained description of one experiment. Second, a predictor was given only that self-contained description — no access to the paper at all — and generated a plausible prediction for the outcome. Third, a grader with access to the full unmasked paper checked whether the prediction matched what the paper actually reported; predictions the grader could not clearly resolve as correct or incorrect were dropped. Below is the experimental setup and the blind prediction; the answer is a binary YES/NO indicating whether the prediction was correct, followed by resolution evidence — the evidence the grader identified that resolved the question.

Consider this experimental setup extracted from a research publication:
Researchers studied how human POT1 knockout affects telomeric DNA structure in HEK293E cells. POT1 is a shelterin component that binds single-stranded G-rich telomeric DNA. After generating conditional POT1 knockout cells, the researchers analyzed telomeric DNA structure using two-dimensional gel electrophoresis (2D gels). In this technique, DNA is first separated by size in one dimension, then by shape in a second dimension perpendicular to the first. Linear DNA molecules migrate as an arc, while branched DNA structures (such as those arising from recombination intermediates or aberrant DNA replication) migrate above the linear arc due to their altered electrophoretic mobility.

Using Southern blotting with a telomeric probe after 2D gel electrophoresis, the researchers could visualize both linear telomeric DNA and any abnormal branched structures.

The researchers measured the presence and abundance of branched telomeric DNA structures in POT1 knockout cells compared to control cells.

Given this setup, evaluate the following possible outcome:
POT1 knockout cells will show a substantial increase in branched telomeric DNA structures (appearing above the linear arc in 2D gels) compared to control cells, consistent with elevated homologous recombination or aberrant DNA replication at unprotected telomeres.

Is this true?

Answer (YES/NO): YES